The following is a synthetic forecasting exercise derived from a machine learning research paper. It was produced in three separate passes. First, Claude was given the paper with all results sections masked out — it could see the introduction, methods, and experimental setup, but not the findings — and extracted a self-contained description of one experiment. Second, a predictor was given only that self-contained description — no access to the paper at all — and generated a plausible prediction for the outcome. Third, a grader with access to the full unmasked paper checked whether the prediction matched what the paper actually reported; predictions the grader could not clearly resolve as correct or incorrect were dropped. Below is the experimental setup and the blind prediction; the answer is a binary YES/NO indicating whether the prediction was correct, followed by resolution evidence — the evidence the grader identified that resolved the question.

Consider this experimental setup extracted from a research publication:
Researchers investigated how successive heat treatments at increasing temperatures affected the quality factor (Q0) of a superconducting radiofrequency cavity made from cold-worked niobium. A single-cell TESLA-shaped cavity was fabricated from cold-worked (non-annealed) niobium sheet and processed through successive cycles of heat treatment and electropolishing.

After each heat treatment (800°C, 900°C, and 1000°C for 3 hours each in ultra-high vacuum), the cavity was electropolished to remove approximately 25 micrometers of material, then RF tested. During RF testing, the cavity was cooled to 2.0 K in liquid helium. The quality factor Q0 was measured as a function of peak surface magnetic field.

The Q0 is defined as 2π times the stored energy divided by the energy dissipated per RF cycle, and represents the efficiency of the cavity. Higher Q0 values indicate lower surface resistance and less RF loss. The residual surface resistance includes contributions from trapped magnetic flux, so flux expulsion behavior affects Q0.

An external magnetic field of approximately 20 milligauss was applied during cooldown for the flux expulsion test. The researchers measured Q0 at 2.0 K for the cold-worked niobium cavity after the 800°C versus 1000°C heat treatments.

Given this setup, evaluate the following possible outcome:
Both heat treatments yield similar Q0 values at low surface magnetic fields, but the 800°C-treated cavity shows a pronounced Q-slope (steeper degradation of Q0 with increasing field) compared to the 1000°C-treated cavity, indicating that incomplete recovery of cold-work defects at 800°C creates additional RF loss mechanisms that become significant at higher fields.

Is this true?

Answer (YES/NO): NO